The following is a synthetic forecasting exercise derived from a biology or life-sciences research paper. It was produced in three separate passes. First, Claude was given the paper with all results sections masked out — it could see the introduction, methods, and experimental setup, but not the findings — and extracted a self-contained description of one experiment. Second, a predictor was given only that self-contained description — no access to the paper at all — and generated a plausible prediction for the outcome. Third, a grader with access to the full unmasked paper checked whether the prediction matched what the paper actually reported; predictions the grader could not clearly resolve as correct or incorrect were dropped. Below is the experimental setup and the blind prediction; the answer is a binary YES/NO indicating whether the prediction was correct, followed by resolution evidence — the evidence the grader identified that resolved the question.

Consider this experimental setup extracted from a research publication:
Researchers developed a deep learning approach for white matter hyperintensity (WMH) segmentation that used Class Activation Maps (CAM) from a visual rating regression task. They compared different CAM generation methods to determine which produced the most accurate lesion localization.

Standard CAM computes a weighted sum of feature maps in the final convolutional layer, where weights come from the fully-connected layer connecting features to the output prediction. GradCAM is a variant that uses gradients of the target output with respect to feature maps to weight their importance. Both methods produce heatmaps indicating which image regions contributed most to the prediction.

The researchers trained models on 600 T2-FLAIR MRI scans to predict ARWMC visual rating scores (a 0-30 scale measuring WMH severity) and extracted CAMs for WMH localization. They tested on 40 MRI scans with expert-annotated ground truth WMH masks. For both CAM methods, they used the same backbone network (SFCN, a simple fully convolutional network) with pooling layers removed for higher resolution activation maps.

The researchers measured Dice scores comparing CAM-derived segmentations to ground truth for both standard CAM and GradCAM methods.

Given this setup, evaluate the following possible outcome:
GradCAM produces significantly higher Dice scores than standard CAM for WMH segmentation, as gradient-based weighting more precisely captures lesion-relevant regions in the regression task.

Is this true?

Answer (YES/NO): NO